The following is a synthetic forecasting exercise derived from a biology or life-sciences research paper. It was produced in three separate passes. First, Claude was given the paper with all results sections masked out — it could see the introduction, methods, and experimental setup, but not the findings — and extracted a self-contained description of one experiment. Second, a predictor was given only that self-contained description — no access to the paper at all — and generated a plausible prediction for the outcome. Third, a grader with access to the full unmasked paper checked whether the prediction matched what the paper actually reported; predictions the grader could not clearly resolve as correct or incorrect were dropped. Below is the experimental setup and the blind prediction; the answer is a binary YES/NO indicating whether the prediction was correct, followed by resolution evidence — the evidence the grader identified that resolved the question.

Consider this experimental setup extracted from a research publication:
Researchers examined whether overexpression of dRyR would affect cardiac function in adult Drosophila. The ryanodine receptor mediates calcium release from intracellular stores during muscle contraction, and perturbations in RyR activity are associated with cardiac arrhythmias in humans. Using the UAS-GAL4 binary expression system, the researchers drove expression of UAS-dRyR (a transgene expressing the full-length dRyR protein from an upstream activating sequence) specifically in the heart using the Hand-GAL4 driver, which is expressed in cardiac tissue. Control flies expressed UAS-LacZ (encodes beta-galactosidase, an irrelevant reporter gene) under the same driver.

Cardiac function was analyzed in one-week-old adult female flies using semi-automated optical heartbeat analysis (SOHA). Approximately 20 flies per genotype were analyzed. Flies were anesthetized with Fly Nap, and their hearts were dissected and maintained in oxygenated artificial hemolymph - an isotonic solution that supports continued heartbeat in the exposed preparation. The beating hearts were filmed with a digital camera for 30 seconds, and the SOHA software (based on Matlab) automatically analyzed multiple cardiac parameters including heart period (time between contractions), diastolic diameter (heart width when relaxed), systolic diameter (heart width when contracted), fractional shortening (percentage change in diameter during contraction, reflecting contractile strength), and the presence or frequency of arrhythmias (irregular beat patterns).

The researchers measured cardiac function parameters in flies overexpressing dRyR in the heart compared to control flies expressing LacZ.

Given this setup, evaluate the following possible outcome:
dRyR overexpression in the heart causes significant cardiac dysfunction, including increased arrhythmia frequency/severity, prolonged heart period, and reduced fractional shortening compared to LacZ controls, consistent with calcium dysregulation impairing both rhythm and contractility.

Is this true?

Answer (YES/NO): NO